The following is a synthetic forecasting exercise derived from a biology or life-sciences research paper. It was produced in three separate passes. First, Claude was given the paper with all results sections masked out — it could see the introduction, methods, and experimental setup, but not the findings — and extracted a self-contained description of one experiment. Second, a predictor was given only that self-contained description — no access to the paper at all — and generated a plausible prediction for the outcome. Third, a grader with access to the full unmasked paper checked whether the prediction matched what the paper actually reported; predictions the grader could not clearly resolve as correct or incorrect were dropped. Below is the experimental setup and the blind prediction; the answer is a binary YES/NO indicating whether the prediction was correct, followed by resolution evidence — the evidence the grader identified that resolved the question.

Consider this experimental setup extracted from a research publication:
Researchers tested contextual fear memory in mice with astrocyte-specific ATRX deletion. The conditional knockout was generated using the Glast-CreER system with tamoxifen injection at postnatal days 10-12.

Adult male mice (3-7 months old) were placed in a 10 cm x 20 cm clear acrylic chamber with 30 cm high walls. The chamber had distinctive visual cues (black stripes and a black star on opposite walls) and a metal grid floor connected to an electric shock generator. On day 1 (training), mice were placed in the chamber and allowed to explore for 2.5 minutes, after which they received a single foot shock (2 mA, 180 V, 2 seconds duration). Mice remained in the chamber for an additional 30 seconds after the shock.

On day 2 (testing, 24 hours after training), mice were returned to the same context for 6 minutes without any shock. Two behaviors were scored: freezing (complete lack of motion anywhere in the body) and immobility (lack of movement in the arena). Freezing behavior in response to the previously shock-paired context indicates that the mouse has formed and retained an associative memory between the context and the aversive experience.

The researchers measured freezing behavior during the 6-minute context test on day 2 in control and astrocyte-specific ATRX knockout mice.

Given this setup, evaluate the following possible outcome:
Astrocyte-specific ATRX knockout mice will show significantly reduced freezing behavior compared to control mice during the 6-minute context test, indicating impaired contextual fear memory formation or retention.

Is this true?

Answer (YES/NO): NO